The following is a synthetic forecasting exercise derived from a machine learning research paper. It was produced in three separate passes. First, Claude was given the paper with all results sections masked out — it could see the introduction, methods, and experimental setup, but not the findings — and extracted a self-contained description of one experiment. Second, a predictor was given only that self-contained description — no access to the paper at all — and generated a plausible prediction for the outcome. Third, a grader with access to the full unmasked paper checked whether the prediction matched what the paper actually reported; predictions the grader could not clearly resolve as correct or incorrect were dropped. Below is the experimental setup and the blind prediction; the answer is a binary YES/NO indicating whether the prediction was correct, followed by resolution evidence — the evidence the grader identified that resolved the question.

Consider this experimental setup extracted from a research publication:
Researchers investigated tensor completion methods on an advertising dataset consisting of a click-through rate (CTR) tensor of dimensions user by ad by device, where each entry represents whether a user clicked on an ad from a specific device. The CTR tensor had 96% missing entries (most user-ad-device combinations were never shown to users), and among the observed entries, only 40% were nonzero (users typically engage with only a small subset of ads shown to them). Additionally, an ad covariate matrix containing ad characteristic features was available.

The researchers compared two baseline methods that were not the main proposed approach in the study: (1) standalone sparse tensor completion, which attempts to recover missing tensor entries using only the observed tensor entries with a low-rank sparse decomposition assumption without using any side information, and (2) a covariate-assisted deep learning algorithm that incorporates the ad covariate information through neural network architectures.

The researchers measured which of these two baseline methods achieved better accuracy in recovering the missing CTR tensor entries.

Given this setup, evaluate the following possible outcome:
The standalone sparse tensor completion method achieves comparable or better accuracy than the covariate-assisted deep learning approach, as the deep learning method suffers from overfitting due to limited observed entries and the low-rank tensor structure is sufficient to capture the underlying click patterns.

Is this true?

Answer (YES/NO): NO